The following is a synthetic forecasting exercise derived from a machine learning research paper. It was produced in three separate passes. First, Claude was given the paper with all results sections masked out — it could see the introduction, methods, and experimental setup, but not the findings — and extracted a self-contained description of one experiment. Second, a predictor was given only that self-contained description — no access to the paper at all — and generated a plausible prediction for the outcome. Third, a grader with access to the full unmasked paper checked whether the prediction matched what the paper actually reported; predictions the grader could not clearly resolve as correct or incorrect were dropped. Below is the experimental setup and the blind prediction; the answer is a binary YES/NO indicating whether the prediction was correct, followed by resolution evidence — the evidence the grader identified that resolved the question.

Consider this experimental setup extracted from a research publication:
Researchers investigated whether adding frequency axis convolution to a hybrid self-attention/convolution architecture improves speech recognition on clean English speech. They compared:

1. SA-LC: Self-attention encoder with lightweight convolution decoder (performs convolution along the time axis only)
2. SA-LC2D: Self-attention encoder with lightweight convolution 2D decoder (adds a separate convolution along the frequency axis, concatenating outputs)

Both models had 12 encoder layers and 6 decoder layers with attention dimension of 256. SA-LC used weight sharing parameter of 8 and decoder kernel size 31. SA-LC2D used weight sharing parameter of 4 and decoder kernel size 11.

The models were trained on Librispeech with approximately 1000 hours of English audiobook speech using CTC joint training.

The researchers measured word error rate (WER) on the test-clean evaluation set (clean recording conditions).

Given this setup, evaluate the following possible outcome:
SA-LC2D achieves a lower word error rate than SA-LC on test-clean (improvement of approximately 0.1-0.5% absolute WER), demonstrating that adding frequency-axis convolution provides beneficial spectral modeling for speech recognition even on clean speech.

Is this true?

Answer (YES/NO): NO